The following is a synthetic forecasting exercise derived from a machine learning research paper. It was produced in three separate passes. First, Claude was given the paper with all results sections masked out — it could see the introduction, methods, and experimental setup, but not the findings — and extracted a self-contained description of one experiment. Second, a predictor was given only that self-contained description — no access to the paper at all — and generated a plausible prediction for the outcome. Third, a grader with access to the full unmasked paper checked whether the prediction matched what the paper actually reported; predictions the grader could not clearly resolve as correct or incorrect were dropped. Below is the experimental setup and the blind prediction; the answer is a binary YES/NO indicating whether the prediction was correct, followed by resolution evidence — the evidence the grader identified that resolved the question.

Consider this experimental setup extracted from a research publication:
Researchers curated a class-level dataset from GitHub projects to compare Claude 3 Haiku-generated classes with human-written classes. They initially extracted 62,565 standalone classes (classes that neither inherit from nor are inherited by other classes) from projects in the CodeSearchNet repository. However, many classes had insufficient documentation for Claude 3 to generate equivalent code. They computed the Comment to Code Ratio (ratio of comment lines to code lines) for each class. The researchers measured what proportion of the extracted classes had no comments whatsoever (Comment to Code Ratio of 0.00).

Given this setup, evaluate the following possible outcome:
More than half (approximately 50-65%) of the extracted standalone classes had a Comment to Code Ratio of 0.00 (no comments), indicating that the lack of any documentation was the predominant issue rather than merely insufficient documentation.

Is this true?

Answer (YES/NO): NO